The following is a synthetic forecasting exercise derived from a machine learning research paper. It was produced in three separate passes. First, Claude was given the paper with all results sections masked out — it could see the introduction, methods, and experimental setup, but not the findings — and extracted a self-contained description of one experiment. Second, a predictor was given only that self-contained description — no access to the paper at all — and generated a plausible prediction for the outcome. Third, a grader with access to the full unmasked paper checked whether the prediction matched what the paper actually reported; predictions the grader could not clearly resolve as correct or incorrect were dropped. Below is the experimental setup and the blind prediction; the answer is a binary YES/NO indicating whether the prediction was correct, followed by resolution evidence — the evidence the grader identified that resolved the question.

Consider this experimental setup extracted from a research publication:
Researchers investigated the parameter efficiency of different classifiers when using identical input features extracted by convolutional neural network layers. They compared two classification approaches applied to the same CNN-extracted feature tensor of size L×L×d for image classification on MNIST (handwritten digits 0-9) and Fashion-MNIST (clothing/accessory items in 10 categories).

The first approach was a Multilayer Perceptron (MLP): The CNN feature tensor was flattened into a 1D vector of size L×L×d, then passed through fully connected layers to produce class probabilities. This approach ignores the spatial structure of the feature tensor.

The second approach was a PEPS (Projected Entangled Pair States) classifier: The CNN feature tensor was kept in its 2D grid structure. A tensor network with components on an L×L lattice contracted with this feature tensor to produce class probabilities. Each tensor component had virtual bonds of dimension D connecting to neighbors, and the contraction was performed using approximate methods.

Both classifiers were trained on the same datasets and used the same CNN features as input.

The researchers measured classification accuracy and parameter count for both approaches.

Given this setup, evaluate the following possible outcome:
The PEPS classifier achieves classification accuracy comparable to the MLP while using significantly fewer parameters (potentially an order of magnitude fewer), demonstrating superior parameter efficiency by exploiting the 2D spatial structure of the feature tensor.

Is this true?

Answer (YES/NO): YES